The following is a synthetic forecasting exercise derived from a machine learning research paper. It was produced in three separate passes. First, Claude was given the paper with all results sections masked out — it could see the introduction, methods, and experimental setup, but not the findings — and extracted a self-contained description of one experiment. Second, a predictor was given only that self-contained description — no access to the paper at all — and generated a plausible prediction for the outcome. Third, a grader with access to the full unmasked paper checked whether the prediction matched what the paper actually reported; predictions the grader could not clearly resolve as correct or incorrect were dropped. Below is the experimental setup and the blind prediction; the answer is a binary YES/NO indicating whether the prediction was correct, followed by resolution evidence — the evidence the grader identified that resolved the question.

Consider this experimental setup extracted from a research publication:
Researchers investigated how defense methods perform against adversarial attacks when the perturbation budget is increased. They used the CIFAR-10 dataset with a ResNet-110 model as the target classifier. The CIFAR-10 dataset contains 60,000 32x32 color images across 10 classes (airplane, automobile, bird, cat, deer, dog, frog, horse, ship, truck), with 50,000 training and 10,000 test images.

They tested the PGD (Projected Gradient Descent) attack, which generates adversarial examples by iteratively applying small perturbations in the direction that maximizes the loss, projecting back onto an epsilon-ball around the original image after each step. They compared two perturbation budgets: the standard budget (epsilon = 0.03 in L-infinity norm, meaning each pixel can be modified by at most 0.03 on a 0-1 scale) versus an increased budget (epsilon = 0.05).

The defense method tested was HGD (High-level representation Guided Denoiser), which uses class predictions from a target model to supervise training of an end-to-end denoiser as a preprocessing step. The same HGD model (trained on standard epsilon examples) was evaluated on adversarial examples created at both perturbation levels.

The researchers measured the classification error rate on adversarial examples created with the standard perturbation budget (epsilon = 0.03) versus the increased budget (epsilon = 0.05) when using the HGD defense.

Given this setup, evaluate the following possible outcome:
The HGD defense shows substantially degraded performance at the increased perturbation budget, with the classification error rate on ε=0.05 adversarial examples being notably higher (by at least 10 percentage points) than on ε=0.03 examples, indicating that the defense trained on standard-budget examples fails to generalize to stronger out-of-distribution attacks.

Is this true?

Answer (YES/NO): YES